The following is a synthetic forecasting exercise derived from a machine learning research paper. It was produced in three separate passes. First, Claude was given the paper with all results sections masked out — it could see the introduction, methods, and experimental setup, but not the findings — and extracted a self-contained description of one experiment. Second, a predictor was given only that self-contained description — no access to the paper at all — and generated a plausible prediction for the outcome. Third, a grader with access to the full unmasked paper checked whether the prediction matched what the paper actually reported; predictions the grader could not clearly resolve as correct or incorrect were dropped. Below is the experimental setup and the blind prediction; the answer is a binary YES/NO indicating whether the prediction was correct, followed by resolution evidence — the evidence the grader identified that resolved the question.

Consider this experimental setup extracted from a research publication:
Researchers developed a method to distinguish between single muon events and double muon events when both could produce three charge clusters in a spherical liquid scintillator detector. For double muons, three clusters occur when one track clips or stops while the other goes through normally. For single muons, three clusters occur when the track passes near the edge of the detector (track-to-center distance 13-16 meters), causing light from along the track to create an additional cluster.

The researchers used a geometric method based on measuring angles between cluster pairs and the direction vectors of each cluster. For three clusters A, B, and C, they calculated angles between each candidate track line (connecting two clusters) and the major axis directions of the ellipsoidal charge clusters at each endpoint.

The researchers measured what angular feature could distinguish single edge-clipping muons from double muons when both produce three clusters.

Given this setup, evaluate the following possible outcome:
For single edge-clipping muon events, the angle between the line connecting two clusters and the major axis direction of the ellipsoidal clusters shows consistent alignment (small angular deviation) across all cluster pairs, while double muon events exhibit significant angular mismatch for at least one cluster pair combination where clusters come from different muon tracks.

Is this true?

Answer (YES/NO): YES